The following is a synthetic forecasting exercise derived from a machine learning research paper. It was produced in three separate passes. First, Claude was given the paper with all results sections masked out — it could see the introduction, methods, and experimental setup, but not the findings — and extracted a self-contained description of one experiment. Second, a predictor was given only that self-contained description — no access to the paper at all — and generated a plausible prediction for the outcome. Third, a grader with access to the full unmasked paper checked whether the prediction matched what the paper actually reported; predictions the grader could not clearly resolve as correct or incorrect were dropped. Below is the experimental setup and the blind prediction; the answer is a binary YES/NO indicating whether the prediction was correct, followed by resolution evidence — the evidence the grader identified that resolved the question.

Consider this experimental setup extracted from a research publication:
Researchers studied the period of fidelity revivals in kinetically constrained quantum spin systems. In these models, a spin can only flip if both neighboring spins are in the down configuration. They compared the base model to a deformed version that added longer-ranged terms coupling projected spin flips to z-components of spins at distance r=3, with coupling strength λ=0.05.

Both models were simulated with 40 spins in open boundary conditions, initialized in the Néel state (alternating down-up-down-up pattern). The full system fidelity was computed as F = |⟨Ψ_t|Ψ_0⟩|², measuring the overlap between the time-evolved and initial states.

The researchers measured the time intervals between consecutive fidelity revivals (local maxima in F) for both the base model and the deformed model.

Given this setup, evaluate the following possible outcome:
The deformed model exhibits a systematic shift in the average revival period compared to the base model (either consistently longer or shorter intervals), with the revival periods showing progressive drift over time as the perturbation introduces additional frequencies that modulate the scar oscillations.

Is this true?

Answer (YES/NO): NO